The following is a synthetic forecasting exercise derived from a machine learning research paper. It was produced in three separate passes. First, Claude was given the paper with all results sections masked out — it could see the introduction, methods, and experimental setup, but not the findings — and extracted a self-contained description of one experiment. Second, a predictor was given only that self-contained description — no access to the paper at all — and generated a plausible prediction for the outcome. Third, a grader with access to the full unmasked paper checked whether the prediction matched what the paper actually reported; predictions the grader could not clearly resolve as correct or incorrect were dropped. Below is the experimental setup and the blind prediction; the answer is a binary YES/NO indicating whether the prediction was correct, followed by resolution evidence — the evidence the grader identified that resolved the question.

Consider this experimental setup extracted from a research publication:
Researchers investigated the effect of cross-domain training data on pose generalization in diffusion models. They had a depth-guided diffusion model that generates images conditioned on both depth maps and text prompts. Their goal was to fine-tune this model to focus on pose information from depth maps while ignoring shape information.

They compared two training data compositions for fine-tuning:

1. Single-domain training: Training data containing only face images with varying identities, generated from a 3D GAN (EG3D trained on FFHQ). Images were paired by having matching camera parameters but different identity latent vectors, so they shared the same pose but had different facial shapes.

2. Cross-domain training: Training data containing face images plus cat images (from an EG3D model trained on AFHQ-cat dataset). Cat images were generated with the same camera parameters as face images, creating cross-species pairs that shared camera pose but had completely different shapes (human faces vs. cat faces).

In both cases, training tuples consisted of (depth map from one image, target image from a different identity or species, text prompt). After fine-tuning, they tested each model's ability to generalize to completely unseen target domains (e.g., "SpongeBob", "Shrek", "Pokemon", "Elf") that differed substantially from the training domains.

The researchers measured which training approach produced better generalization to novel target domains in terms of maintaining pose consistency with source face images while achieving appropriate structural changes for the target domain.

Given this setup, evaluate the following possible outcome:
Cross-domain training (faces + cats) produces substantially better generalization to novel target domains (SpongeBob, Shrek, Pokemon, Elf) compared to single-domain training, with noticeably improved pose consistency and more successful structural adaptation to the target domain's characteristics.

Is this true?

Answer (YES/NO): NO